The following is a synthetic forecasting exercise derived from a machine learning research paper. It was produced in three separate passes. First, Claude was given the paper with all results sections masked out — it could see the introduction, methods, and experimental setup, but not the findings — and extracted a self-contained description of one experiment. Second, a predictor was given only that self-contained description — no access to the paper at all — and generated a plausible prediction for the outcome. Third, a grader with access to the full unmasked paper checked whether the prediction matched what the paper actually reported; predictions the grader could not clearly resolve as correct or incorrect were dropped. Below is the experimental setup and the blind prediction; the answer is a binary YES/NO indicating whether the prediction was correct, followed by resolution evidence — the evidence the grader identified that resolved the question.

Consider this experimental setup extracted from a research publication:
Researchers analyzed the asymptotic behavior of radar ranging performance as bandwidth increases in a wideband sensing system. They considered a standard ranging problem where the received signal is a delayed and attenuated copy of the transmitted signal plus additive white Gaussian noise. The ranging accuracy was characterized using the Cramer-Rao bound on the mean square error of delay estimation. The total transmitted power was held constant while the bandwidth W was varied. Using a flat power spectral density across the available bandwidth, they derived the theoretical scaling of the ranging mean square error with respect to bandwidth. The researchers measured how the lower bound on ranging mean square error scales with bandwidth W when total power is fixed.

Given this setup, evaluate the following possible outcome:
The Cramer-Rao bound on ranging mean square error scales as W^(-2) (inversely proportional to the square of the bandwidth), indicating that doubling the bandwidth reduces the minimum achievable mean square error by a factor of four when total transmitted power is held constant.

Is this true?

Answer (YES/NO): YES